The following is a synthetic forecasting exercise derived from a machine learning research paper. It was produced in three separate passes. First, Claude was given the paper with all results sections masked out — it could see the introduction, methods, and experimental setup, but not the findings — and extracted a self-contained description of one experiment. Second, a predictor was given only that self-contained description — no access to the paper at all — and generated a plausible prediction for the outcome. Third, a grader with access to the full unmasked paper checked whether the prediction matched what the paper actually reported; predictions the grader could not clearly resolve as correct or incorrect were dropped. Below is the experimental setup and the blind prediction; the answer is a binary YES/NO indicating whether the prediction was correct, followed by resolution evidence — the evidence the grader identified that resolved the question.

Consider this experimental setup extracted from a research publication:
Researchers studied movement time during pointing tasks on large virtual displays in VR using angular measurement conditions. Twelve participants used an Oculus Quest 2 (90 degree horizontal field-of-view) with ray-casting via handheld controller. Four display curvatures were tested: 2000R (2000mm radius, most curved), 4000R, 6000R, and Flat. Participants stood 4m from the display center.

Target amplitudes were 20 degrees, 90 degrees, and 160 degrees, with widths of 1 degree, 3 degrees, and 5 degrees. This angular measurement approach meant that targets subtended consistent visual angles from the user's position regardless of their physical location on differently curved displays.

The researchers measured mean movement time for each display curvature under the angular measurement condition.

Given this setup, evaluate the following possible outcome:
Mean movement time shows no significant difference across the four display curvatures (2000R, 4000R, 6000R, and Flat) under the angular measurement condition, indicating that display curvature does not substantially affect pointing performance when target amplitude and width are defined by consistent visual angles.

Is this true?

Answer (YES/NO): NO